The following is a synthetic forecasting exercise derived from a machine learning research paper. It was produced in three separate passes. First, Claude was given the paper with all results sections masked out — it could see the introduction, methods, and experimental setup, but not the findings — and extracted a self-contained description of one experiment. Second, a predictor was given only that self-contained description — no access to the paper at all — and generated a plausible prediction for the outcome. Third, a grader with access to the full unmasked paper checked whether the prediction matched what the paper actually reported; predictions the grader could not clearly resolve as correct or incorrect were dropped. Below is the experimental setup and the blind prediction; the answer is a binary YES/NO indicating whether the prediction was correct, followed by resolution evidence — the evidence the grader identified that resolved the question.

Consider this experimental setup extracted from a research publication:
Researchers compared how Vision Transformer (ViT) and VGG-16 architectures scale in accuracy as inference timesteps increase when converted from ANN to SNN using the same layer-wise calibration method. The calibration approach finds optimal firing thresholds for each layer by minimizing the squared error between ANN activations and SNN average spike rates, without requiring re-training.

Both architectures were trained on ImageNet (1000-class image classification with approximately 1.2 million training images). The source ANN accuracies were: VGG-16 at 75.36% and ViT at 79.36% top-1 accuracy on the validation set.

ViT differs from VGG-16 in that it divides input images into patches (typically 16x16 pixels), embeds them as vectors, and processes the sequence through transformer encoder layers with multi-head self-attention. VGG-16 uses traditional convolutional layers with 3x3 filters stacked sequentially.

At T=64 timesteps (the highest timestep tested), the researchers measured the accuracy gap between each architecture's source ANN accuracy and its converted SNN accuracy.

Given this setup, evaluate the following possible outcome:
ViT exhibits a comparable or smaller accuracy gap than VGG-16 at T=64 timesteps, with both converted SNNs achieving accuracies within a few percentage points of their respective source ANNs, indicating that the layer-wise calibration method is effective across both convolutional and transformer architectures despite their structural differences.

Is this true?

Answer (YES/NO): NO